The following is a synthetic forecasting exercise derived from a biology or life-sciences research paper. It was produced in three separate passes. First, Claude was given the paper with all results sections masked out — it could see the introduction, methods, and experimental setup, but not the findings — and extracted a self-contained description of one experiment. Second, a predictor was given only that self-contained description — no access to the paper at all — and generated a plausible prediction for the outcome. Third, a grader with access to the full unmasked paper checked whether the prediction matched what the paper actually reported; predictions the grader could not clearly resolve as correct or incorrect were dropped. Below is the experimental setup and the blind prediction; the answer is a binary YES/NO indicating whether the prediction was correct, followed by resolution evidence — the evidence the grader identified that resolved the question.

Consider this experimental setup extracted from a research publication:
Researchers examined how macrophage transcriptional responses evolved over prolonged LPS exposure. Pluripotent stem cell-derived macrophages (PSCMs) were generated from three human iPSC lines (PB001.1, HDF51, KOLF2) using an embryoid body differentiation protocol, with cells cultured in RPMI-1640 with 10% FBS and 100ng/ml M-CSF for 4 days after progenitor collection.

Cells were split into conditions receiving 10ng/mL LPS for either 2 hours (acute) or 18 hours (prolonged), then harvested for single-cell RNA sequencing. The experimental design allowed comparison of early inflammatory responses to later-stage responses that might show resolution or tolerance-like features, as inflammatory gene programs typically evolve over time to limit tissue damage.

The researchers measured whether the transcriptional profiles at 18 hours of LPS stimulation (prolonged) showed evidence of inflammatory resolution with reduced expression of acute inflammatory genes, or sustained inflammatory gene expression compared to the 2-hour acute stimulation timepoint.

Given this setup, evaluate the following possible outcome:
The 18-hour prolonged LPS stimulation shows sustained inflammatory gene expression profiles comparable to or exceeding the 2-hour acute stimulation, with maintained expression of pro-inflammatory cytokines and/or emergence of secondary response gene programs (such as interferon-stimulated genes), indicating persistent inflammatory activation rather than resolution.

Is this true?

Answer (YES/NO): YES